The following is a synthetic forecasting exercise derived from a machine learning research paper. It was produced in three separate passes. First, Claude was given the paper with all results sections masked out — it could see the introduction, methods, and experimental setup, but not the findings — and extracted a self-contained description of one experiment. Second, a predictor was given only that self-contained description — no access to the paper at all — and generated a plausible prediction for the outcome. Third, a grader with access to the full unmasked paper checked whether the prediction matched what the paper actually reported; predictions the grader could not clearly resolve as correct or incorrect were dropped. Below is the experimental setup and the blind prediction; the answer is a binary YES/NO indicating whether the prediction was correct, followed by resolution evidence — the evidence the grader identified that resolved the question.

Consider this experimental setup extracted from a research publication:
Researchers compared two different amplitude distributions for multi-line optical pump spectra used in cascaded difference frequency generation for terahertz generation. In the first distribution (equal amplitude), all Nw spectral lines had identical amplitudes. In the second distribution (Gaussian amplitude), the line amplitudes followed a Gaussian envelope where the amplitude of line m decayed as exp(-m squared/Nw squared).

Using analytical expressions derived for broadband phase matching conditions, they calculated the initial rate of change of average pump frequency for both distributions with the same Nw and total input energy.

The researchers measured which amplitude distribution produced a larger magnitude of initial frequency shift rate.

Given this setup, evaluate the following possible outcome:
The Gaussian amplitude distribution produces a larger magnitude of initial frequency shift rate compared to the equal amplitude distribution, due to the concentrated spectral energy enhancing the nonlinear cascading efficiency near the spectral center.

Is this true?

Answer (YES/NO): YES